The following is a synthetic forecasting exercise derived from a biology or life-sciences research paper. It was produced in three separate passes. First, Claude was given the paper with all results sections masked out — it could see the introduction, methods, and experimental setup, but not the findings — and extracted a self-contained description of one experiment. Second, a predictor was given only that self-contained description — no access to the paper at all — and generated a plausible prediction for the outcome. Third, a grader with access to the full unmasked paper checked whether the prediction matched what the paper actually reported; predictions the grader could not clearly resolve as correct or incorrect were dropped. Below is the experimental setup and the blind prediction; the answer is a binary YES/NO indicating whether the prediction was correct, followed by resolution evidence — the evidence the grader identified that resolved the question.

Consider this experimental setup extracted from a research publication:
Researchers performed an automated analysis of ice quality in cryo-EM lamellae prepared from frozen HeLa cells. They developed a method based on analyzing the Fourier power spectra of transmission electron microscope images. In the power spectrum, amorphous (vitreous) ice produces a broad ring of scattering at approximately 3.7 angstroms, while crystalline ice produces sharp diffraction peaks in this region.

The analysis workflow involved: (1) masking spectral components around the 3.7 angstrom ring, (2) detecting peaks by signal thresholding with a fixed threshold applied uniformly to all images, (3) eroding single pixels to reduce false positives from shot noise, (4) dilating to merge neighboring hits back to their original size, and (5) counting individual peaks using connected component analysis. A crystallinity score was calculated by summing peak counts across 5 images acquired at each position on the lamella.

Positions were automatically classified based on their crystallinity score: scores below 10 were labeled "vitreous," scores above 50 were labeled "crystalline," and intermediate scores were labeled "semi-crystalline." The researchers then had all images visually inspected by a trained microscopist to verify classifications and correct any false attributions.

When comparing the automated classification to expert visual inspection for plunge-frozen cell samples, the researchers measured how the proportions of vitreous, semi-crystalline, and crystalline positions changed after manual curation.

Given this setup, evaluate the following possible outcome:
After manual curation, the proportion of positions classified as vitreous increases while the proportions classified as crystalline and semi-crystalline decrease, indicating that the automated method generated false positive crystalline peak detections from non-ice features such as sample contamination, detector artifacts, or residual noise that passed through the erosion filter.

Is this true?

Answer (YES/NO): NO